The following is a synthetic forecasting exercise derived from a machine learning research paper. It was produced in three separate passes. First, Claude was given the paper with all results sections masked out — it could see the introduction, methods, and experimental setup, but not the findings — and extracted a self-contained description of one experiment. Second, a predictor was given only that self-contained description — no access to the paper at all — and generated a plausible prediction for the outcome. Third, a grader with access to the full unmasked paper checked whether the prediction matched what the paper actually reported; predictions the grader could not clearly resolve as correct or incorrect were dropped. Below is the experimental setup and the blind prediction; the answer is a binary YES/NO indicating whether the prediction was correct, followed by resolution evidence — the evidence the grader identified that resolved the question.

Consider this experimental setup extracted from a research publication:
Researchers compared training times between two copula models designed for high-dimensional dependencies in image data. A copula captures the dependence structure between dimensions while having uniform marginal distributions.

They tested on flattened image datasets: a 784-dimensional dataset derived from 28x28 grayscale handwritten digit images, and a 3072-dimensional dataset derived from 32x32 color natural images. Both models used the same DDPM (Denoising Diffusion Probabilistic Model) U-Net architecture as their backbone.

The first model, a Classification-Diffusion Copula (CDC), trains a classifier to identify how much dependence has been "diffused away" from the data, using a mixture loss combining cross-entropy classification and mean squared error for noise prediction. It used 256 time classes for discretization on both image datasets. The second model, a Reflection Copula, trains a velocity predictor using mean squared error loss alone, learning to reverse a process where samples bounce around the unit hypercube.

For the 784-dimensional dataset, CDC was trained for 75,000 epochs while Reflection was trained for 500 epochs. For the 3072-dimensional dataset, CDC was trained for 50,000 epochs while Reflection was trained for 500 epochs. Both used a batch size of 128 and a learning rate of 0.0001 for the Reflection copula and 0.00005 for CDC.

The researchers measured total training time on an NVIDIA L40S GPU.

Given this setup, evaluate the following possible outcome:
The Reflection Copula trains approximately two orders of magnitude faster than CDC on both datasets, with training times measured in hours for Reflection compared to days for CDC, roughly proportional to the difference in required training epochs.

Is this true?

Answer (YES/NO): NO